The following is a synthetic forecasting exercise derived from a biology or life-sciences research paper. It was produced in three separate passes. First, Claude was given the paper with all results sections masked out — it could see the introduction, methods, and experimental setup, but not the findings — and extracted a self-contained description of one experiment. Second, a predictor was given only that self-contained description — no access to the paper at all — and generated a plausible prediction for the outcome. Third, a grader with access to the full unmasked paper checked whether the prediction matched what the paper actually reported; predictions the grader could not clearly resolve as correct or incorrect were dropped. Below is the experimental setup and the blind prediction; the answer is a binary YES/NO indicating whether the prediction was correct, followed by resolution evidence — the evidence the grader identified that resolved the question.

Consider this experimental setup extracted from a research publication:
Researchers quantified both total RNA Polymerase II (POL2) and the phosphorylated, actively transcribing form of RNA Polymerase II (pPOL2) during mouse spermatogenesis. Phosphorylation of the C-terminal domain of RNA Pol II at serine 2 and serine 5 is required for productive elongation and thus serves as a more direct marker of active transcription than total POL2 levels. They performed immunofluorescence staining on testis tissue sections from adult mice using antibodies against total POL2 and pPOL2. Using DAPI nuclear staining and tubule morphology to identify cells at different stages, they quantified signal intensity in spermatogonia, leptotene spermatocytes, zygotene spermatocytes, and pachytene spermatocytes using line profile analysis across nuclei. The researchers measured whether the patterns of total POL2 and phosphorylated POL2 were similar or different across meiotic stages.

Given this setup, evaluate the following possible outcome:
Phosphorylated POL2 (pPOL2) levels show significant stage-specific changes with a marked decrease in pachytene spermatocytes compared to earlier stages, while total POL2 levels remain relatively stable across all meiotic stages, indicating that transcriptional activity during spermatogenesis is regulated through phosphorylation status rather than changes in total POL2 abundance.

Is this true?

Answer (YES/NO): NO